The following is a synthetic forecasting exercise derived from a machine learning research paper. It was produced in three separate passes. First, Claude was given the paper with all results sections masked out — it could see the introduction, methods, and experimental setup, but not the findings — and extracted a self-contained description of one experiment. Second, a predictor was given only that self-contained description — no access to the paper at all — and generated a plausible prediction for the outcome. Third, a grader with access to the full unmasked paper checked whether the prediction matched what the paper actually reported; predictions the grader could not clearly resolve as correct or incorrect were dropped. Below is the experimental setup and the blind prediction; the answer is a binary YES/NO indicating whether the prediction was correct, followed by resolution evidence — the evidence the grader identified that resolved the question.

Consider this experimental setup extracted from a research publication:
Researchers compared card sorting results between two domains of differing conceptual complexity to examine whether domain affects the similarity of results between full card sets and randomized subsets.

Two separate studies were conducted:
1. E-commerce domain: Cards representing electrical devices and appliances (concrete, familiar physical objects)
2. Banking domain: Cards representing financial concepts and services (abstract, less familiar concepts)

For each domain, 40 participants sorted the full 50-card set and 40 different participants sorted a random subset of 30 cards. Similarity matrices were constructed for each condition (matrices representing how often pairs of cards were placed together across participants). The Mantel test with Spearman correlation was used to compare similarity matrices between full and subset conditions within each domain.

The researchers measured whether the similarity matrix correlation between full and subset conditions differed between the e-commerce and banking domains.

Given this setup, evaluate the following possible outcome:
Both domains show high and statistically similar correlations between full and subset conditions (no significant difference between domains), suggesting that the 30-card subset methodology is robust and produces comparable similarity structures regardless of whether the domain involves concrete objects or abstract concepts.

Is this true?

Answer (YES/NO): NO